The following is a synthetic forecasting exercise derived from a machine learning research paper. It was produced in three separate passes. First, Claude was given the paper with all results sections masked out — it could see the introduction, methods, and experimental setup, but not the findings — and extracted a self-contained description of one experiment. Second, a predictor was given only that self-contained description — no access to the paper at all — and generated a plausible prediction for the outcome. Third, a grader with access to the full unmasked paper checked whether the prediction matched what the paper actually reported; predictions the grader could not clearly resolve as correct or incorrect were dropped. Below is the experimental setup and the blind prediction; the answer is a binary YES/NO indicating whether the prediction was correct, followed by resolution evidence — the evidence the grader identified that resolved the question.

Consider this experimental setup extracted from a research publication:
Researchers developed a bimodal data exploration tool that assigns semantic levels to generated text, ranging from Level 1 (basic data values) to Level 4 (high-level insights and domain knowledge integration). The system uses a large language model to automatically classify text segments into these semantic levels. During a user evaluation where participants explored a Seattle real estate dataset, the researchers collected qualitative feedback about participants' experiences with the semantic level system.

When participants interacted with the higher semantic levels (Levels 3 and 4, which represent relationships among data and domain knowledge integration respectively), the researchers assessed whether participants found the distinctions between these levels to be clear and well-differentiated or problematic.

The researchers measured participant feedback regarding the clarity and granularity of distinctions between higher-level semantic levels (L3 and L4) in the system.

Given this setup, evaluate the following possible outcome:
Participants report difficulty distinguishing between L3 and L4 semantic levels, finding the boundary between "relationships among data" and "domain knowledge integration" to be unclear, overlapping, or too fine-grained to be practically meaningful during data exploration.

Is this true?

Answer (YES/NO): NO